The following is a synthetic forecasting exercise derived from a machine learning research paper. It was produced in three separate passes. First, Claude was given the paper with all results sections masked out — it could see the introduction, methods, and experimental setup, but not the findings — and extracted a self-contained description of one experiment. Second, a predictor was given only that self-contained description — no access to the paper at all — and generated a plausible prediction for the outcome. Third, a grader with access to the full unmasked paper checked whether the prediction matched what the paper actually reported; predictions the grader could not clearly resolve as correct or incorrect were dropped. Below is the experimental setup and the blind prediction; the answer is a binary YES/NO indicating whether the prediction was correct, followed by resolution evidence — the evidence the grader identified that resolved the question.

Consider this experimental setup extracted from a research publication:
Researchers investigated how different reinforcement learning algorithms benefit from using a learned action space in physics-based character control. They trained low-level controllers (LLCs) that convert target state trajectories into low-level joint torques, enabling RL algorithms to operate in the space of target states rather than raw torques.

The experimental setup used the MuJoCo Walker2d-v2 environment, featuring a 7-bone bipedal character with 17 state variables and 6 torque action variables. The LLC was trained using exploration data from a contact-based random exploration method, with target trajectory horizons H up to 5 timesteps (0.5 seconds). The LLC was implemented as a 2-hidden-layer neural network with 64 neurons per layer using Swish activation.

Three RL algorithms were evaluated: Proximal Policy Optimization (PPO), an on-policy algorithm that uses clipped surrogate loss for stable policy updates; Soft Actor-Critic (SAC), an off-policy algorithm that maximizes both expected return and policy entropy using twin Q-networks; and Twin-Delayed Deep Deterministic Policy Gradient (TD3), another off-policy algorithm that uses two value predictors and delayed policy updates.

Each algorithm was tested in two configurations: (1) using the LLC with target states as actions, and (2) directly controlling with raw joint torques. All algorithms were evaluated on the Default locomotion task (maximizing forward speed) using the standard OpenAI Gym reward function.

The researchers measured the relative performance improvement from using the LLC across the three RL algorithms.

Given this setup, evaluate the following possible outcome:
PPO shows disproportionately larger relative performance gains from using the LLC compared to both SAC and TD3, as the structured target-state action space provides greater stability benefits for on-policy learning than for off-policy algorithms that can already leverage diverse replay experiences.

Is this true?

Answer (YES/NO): YES